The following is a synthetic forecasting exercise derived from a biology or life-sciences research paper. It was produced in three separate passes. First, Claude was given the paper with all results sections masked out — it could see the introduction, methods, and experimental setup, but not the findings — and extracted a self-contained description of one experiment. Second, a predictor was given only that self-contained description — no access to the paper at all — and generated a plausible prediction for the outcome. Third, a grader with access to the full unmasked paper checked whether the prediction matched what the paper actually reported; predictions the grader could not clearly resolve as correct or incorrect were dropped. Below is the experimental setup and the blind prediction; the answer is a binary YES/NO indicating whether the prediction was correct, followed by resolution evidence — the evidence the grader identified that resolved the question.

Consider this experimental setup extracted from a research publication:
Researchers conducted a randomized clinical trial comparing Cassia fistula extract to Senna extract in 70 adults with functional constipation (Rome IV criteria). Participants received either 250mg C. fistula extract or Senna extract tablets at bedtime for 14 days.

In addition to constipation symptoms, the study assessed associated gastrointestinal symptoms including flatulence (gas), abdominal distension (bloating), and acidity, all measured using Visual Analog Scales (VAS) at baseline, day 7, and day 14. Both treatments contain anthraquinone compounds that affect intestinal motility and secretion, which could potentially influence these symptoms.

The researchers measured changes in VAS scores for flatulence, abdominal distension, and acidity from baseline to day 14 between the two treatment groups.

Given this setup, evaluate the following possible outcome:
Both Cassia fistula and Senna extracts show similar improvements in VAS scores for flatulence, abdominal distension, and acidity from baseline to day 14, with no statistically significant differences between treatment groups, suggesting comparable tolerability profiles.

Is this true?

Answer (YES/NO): YES